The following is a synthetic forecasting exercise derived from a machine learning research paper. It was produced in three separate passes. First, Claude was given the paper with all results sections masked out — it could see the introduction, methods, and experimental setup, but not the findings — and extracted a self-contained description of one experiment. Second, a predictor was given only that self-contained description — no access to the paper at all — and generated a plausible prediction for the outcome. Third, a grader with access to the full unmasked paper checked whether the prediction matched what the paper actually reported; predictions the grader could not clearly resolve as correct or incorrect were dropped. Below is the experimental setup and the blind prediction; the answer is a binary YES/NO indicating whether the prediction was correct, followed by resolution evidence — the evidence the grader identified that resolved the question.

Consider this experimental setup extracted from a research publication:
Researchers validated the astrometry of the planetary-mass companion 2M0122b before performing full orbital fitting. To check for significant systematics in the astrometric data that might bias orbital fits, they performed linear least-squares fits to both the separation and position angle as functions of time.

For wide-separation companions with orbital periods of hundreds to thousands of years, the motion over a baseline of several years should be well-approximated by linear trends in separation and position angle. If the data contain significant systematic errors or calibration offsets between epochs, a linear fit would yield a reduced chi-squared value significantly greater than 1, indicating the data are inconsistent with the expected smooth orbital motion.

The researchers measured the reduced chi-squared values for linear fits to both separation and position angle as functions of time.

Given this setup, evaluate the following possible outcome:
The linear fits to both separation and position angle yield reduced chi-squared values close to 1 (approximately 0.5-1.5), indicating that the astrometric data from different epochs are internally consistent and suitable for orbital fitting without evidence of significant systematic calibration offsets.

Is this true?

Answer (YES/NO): YES